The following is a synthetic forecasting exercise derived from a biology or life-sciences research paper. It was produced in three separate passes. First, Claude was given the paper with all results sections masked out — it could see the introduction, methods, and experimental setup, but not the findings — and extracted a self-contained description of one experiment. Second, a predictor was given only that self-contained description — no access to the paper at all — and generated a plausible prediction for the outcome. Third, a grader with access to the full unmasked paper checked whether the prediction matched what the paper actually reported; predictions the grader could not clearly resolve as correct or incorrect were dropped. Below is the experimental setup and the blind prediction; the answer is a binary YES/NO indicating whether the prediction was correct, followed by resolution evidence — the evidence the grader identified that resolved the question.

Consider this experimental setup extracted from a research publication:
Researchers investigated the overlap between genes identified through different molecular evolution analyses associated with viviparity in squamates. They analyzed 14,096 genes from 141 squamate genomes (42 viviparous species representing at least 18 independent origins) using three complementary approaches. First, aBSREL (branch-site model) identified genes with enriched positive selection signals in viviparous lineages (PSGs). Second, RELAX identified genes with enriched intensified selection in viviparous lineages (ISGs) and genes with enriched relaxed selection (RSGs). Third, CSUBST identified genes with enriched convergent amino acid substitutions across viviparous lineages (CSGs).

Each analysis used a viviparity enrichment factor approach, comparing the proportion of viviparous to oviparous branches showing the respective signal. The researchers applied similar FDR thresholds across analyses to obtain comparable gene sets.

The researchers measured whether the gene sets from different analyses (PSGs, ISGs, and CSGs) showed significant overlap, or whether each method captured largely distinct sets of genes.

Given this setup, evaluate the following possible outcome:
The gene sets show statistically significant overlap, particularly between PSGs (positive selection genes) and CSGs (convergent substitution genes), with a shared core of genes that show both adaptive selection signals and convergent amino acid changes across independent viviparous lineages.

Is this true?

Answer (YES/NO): YES